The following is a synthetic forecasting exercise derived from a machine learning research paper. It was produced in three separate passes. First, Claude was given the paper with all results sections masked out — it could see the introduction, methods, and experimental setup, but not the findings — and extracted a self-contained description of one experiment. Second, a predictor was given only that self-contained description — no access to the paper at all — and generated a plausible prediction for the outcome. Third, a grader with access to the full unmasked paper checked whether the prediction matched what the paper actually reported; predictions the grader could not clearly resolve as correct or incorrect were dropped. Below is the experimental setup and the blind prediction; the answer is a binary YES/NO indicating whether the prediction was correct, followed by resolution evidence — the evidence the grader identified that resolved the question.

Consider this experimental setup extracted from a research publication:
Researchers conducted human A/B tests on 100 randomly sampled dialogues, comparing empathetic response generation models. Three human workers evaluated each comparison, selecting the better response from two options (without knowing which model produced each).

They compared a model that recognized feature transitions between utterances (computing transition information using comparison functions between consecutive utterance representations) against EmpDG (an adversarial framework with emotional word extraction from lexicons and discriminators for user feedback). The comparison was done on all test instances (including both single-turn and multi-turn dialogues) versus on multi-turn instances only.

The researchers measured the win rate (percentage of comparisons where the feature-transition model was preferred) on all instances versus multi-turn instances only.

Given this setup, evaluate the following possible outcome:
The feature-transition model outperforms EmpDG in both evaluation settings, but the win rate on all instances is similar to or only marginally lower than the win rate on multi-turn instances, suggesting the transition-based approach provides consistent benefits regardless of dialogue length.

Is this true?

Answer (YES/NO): NO